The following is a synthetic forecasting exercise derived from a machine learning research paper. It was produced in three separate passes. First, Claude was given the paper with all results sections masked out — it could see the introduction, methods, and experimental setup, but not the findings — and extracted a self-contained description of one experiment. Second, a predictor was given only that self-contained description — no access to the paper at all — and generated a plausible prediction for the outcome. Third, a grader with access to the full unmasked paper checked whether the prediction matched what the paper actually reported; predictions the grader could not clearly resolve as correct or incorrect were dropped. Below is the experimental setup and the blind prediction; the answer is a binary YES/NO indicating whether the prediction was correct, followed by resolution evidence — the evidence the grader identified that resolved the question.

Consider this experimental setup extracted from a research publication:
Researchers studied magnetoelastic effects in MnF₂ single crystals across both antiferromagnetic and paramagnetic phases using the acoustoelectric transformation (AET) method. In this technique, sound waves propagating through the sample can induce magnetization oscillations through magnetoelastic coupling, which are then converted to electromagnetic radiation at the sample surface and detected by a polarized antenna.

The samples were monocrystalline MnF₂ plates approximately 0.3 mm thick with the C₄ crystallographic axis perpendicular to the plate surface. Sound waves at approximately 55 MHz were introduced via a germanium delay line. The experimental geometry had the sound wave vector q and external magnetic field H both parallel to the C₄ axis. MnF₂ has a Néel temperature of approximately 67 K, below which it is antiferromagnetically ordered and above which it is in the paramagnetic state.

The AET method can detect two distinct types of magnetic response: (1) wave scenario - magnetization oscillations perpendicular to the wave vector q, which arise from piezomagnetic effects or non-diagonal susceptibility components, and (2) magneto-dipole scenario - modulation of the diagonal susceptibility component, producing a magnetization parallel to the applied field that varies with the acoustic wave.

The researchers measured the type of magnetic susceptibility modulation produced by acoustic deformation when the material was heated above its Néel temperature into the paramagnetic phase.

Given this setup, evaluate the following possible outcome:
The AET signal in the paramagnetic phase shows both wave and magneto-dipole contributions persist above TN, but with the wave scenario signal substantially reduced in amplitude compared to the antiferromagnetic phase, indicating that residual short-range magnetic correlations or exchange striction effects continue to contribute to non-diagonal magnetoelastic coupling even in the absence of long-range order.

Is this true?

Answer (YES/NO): NO